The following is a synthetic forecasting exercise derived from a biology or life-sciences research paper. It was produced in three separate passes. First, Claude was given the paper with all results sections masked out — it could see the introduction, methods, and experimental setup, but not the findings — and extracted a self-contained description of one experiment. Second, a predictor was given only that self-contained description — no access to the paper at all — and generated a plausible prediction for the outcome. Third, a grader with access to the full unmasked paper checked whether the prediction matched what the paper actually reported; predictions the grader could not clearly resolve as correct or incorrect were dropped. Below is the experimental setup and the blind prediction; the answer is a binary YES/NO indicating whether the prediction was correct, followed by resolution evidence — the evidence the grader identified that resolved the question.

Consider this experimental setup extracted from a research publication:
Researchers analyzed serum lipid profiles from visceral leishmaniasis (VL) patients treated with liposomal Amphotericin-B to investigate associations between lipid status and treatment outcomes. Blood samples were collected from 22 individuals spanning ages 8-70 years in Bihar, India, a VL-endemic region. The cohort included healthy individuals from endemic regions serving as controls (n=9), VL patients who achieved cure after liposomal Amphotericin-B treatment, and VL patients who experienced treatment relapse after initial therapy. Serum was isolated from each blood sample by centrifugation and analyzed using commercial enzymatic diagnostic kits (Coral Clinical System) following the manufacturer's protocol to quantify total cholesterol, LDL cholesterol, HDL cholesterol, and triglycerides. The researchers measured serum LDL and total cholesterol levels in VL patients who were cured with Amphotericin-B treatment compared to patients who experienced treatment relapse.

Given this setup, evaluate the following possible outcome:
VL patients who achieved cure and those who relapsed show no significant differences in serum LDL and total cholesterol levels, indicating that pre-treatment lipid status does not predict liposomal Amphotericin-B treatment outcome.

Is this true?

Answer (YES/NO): NO